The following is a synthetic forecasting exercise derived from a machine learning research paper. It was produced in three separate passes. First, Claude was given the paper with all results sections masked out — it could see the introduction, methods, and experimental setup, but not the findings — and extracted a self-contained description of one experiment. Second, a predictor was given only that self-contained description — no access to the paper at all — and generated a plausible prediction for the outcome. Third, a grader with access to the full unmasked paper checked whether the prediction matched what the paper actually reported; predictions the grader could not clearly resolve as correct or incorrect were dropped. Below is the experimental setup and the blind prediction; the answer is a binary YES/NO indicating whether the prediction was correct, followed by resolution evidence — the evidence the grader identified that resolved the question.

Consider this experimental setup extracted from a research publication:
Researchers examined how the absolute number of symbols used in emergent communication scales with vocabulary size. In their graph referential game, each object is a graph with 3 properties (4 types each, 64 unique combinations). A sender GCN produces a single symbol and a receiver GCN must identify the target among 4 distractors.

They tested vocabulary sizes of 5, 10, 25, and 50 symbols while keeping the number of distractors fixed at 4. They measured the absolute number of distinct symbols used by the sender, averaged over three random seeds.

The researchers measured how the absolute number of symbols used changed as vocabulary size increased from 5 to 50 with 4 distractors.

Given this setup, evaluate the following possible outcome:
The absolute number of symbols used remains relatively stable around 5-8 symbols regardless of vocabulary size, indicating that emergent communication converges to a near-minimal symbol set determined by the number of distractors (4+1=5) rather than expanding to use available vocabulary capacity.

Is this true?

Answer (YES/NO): NO